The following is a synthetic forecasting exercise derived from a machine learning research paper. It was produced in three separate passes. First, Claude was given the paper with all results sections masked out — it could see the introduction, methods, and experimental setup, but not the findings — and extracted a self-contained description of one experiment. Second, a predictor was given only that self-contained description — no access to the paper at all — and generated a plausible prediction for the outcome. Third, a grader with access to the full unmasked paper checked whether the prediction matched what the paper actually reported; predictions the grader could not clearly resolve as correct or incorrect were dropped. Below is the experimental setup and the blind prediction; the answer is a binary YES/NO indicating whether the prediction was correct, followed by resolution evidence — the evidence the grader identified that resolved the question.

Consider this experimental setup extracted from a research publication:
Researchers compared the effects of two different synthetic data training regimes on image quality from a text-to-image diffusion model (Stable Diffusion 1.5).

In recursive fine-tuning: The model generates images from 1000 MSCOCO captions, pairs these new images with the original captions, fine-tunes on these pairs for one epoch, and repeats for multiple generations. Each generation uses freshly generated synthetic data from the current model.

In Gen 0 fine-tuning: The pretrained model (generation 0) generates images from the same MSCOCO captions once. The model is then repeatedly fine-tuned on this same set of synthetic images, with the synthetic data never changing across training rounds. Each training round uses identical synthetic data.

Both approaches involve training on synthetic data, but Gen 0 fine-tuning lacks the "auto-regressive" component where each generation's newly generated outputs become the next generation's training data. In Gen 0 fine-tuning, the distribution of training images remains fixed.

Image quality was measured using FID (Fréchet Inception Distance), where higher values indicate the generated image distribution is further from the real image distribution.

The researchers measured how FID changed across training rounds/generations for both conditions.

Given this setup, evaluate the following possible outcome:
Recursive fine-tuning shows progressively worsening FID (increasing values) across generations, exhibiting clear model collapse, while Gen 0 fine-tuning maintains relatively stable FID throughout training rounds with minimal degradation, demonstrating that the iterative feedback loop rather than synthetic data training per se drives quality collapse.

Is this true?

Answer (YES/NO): NO